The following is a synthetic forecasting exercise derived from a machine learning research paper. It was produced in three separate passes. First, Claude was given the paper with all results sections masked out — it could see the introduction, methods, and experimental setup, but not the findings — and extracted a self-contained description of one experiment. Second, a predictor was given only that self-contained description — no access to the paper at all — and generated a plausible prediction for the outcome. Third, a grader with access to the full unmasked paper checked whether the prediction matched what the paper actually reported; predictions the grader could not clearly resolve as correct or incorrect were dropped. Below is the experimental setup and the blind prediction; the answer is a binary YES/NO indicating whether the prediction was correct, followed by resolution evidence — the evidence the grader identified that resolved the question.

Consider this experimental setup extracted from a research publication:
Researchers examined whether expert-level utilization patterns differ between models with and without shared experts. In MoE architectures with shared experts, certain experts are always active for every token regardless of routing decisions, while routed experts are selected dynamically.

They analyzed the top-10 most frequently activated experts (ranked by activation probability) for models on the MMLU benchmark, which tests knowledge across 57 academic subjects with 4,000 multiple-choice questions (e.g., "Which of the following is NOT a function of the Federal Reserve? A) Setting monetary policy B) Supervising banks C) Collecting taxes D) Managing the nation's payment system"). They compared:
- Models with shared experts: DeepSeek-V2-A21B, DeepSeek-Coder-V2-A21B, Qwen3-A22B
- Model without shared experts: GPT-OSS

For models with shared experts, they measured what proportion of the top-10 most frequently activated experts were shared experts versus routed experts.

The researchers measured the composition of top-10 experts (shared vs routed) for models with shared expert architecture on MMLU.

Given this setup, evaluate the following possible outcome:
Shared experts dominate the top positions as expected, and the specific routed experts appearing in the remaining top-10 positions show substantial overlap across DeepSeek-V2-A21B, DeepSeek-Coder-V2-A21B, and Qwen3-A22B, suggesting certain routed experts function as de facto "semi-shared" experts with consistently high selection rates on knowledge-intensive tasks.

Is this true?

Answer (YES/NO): NO